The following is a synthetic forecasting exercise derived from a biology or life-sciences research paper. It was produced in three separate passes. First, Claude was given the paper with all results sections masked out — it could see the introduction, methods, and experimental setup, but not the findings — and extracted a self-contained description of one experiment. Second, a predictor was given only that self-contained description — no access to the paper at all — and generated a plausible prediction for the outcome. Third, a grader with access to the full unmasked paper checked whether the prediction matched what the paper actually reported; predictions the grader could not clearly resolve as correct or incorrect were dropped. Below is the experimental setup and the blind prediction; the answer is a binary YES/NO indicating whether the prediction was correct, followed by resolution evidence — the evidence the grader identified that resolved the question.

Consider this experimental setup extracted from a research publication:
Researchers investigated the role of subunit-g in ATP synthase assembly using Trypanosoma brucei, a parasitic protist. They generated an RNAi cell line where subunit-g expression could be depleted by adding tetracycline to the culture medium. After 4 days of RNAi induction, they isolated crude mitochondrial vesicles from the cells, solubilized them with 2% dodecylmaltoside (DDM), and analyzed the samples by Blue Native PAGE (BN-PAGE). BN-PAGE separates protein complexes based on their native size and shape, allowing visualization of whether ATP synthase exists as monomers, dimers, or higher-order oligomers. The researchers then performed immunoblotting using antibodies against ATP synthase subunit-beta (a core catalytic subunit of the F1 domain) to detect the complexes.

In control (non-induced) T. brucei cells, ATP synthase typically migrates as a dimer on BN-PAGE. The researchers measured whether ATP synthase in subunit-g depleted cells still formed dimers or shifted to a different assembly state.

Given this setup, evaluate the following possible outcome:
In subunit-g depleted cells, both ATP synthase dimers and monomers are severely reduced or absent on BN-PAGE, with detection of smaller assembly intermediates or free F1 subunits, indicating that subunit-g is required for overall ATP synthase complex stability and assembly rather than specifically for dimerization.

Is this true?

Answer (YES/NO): NO